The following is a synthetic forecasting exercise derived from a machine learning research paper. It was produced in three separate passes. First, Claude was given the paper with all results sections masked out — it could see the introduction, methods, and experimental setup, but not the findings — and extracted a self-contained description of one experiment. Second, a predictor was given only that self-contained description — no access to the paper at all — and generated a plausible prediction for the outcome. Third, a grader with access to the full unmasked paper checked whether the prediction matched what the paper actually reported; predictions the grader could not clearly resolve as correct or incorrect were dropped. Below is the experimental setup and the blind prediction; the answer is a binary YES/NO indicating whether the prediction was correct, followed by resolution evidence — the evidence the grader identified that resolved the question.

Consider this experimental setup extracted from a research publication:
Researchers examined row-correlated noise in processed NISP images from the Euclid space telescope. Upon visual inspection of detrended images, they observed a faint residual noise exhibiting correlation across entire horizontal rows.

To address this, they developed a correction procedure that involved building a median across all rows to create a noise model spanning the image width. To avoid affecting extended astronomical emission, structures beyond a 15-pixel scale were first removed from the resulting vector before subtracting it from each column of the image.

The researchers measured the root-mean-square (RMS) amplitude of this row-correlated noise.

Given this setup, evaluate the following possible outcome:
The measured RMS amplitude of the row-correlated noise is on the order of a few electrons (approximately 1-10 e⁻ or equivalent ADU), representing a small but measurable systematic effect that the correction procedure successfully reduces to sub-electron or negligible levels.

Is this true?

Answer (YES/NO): NO